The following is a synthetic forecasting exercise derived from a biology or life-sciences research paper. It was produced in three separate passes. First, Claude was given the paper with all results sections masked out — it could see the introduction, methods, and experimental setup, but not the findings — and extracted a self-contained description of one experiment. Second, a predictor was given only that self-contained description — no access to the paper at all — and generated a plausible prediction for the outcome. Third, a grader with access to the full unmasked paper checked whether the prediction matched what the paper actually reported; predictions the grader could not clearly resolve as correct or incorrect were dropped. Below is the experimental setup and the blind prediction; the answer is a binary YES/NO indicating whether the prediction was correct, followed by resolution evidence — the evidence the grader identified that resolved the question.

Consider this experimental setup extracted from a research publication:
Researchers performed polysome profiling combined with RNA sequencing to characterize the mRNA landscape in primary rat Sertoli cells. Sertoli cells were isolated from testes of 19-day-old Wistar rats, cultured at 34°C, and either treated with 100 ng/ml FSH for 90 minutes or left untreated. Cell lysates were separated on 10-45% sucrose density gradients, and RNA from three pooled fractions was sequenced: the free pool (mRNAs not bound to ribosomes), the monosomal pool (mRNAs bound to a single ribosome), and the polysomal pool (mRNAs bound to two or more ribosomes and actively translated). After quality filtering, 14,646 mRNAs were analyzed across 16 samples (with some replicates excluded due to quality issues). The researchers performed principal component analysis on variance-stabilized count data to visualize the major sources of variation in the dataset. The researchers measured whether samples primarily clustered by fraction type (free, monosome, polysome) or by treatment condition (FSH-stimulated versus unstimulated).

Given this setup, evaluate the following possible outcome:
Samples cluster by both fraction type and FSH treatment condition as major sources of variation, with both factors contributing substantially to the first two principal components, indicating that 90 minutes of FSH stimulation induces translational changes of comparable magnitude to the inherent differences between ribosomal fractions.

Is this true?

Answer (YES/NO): NO